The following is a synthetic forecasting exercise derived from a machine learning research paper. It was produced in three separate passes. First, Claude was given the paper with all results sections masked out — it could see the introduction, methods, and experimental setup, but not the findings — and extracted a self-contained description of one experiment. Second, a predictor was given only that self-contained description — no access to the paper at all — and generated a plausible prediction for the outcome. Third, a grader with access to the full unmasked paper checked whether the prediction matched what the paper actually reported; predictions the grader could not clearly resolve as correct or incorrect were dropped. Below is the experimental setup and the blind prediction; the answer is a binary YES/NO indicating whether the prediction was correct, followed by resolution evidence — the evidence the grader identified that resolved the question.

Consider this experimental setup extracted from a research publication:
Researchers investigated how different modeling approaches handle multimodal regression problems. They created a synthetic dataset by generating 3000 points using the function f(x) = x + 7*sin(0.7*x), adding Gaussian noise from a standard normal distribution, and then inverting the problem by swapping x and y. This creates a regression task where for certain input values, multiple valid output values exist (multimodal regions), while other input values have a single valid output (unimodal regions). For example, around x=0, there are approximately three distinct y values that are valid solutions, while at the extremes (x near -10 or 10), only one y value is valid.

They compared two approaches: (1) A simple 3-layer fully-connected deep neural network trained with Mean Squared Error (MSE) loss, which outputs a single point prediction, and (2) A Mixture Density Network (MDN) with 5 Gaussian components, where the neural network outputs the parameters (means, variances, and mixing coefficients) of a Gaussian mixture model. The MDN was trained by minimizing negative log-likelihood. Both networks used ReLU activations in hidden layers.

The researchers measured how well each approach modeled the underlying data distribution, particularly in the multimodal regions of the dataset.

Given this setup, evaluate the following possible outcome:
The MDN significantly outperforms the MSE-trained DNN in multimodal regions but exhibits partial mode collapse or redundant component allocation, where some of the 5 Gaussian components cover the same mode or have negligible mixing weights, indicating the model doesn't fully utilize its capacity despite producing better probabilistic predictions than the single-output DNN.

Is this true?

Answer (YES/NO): NO